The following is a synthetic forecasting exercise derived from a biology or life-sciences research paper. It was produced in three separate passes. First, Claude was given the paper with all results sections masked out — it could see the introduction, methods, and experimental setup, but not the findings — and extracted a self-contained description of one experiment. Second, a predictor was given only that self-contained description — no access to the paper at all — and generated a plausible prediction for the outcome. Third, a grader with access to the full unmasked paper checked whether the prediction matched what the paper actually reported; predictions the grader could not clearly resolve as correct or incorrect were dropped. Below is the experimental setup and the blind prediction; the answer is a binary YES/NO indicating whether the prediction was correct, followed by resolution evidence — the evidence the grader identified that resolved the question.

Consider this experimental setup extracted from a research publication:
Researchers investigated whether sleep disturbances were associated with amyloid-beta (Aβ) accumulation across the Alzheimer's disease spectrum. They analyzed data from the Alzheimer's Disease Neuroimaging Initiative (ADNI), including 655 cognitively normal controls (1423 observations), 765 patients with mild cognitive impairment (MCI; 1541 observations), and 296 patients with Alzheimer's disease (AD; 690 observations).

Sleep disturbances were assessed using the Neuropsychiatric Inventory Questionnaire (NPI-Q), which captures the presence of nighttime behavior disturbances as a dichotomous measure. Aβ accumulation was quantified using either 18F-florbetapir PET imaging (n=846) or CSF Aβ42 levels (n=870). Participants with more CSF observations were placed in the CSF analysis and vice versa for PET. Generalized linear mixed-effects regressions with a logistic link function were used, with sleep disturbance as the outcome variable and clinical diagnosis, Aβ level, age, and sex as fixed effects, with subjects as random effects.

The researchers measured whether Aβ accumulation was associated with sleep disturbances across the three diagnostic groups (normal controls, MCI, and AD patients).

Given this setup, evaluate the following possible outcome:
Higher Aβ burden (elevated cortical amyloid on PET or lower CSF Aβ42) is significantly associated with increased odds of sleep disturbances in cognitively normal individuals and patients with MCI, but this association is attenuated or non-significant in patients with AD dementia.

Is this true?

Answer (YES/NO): NO